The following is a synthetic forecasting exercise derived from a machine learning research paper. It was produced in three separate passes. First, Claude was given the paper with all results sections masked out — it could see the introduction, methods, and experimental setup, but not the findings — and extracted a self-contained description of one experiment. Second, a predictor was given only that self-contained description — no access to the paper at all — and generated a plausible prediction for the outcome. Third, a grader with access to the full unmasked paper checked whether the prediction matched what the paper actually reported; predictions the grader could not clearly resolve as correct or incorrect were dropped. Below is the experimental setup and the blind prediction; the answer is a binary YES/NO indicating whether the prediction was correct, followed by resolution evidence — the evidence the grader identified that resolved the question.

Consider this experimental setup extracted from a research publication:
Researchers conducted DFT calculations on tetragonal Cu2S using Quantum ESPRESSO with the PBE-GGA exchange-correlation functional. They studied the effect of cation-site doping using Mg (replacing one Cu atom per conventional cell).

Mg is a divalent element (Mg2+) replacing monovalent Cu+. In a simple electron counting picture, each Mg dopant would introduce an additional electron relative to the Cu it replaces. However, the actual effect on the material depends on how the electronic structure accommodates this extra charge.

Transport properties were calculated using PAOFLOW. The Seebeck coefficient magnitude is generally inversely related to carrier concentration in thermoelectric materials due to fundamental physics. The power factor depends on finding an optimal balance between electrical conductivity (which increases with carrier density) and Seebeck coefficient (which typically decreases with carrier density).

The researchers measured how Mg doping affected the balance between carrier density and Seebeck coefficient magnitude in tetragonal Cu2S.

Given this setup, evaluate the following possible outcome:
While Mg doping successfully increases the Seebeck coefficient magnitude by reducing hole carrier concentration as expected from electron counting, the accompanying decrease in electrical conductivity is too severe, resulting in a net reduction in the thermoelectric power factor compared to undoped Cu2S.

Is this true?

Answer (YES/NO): NO